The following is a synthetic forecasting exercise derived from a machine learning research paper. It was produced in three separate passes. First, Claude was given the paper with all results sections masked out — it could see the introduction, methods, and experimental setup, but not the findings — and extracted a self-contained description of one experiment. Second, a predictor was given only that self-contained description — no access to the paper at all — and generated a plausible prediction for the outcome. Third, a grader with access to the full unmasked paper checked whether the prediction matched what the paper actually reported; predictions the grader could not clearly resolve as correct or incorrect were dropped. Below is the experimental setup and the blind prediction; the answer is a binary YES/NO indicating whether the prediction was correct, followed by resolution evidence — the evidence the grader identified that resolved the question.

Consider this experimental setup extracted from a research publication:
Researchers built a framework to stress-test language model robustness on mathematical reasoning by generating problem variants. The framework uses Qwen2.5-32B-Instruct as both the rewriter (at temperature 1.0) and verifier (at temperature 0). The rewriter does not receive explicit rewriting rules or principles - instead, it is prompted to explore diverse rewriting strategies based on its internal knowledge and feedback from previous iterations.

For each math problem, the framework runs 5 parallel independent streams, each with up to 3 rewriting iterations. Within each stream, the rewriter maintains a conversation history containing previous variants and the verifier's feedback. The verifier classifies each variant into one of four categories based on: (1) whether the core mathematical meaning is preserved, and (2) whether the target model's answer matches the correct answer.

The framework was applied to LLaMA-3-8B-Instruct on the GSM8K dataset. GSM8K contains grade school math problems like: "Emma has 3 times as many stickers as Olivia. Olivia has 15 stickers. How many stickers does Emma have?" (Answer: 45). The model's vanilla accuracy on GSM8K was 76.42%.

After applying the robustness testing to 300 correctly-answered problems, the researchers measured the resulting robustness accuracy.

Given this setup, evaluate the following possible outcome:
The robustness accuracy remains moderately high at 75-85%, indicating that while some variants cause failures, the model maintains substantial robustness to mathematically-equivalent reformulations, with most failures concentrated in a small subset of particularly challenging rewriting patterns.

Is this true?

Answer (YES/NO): NO